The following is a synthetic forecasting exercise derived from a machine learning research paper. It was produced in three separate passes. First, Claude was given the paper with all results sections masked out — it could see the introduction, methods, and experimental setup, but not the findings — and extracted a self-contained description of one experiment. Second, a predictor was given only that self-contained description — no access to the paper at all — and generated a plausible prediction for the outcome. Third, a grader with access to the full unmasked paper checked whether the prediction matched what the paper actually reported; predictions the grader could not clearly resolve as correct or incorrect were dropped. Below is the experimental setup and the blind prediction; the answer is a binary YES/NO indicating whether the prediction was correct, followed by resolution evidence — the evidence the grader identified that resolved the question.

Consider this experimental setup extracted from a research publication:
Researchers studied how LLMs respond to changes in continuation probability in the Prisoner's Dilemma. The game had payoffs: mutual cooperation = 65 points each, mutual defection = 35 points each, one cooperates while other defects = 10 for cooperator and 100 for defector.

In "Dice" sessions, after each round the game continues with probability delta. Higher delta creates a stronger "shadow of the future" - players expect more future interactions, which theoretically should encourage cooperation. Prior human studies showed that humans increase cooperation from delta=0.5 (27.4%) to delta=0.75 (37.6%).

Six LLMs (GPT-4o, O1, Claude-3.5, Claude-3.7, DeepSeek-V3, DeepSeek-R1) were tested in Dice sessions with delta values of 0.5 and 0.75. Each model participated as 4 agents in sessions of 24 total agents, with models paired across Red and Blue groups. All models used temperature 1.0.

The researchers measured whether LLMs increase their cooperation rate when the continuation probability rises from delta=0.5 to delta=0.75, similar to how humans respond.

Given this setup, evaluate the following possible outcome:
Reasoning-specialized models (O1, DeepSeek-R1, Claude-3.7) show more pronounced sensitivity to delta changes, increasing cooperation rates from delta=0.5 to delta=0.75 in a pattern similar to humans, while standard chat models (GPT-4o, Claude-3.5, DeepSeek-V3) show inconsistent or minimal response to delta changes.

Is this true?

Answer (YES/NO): NO